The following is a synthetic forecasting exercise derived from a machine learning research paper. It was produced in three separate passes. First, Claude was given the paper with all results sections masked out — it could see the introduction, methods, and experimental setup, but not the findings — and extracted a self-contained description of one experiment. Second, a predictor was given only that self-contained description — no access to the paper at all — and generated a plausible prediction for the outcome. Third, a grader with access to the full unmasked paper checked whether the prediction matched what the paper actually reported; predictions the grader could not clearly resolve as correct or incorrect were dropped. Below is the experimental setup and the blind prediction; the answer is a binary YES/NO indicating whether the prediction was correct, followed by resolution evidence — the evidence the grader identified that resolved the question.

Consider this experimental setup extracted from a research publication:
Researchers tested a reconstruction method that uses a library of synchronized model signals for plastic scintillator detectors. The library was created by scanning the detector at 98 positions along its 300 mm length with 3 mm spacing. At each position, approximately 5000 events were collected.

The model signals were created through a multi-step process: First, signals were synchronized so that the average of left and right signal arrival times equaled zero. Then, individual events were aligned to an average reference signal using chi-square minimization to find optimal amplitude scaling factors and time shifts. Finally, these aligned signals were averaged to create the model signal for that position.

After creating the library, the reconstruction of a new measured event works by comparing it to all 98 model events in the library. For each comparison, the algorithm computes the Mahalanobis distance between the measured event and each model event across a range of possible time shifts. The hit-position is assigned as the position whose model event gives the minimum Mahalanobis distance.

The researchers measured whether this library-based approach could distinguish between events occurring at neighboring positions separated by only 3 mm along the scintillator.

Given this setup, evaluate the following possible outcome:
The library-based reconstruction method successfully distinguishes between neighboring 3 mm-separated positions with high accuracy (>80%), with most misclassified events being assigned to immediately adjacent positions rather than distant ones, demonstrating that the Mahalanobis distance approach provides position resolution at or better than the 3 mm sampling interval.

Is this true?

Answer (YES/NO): NO